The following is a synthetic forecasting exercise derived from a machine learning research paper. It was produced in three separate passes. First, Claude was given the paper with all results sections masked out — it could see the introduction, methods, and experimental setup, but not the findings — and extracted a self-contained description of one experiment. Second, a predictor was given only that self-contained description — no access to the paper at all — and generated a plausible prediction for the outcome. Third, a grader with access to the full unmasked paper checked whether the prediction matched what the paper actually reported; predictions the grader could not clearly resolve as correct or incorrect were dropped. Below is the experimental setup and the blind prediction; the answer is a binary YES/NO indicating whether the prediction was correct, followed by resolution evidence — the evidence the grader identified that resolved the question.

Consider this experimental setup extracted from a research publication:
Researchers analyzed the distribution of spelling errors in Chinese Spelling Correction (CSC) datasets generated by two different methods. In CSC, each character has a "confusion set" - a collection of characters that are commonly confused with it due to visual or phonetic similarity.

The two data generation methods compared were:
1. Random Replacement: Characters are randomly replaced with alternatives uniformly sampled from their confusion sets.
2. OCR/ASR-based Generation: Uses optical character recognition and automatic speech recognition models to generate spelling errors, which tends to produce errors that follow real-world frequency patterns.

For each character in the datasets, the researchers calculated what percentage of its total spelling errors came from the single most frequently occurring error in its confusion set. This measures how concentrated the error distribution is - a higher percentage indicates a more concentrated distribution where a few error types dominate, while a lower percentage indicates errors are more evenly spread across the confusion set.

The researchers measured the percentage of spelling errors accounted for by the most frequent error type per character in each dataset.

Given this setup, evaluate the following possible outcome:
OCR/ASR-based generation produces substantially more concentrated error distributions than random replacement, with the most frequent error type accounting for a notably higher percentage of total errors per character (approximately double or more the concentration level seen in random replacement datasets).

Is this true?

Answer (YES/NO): YES